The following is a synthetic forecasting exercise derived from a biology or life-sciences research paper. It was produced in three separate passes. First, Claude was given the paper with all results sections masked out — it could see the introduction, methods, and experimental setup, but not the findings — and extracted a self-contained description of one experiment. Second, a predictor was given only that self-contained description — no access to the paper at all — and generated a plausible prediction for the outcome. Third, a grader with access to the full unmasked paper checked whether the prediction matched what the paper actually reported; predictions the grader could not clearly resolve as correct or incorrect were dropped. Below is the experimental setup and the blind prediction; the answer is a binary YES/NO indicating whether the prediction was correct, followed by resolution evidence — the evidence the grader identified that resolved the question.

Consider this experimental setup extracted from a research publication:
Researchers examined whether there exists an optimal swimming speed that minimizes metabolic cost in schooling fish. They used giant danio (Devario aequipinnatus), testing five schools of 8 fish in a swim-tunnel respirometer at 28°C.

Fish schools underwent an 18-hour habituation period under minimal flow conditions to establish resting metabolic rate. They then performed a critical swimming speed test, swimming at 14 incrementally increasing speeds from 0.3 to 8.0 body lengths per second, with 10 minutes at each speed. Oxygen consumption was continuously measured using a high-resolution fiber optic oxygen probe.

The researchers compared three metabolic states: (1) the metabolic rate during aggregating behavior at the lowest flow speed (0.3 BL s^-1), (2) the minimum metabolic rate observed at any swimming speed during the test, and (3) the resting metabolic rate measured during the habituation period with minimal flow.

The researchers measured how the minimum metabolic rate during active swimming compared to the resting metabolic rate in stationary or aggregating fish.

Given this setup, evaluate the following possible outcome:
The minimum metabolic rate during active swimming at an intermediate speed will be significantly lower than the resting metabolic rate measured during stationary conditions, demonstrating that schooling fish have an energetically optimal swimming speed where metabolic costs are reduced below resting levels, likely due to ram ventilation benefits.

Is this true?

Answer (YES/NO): YES